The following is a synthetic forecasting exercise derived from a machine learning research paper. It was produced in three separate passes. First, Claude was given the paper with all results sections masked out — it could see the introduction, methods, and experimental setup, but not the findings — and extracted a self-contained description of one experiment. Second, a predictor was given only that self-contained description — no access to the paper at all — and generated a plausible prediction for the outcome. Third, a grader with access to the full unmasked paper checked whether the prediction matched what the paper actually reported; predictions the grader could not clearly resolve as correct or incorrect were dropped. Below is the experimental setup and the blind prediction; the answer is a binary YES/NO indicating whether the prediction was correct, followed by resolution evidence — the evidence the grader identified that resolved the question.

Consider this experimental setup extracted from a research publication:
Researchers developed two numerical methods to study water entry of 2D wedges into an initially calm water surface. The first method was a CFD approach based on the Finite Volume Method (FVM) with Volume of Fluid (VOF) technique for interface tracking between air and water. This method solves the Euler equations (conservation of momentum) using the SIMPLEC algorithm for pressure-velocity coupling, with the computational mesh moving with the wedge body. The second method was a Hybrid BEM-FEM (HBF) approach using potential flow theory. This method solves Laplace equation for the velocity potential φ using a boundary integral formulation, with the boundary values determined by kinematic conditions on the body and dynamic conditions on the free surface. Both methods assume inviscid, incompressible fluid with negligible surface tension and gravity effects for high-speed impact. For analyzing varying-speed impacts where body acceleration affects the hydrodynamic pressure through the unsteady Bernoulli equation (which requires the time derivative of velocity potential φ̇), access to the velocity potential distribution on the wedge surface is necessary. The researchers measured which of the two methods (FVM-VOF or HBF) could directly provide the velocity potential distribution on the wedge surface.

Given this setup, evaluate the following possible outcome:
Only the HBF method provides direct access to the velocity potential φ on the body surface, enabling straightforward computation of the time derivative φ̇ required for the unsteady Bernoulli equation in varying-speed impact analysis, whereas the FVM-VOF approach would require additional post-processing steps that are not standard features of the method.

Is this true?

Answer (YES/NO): YES